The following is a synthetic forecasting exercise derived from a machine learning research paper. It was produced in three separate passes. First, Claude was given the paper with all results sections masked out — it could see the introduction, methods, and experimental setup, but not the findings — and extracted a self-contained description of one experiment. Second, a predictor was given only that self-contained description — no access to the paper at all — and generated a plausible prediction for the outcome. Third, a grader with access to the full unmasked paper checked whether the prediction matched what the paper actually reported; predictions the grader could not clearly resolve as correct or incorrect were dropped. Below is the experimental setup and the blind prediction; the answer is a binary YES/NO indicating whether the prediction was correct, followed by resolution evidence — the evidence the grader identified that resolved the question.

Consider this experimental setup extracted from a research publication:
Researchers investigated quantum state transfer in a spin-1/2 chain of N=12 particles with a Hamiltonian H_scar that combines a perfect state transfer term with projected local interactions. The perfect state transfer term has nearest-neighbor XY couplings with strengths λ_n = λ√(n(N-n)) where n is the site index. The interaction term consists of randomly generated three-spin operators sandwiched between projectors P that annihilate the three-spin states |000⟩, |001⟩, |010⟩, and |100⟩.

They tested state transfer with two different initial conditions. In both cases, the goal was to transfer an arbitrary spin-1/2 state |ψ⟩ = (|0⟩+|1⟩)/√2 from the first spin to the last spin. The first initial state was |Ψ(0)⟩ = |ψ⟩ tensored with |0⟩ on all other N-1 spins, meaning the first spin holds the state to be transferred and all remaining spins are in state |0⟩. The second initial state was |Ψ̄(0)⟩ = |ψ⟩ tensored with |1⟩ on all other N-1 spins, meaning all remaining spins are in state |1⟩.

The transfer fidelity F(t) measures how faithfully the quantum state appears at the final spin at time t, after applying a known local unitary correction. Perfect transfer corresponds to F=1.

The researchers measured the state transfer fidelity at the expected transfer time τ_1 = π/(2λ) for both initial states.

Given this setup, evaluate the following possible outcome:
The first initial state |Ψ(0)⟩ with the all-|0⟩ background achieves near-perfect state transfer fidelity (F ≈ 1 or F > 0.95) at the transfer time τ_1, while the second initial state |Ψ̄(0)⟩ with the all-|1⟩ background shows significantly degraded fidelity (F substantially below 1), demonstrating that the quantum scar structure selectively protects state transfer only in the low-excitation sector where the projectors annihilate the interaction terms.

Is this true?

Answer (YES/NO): YES